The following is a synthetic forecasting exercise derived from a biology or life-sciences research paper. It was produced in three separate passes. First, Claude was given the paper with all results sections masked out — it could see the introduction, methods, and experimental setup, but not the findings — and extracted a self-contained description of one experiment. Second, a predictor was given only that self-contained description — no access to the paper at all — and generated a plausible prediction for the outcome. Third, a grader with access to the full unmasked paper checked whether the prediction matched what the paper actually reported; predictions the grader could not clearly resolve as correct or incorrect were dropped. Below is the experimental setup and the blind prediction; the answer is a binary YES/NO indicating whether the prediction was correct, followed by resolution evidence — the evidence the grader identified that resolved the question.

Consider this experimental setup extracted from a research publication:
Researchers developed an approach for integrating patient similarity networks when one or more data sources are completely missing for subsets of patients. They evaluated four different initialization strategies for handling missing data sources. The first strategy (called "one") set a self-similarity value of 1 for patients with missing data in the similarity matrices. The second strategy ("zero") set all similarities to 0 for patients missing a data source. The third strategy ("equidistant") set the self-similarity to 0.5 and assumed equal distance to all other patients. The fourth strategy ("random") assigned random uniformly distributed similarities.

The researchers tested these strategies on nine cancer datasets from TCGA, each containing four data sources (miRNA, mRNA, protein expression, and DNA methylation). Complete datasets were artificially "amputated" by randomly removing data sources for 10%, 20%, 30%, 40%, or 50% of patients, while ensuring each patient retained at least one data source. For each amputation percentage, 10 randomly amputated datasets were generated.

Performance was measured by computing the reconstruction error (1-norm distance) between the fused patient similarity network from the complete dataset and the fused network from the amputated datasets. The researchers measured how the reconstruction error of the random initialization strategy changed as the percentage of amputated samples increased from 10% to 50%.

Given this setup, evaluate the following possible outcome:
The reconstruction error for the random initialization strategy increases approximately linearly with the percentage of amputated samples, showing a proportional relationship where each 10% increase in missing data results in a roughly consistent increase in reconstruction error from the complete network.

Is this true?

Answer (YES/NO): NO